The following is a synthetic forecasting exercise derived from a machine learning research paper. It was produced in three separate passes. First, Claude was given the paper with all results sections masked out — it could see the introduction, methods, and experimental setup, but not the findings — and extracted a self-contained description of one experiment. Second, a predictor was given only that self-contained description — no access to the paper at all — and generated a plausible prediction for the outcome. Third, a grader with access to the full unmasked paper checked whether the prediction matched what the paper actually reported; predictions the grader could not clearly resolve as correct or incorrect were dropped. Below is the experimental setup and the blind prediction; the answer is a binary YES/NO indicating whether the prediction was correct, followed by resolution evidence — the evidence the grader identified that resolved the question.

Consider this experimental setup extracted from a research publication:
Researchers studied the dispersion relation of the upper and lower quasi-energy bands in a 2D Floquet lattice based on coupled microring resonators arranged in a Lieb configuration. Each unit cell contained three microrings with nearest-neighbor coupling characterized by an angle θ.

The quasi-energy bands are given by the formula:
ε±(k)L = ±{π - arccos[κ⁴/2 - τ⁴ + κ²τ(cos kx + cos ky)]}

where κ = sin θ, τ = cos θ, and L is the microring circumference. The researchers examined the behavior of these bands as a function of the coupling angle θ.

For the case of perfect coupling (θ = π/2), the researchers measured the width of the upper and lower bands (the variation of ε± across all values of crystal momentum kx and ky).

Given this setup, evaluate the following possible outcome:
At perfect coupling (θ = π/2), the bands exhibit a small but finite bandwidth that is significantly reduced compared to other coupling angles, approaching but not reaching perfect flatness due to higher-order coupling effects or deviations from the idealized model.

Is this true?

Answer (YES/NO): NO